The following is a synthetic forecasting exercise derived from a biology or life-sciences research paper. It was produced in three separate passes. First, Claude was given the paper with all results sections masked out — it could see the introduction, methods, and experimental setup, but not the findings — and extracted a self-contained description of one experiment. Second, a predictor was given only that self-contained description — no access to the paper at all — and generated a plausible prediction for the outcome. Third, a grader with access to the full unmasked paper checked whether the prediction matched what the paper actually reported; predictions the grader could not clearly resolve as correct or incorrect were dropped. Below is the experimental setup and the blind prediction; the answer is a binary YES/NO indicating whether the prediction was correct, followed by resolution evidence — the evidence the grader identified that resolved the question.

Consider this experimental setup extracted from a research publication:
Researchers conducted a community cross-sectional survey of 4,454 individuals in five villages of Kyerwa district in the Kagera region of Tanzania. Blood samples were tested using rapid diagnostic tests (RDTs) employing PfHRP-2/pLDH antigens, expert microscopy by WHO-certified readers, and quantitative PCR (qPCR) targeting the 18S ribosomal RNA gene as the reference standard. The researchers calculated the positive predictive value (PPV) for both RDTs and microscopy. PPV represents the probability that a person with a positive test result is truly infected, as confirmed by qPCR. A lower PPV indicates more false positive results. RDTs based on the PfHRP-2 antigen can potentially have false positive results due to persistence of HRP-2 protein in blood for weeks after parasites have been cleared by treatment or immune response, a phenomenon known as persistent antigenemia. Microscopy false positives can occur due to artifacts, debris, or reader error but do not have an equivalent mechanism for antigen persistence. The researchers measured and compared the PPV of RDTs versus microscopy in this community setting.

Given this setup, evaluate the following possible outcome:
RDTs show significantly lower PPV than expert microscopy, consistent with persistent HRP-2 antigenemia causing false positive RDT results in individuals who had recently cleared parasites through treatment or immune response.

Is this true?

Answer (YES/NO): YES